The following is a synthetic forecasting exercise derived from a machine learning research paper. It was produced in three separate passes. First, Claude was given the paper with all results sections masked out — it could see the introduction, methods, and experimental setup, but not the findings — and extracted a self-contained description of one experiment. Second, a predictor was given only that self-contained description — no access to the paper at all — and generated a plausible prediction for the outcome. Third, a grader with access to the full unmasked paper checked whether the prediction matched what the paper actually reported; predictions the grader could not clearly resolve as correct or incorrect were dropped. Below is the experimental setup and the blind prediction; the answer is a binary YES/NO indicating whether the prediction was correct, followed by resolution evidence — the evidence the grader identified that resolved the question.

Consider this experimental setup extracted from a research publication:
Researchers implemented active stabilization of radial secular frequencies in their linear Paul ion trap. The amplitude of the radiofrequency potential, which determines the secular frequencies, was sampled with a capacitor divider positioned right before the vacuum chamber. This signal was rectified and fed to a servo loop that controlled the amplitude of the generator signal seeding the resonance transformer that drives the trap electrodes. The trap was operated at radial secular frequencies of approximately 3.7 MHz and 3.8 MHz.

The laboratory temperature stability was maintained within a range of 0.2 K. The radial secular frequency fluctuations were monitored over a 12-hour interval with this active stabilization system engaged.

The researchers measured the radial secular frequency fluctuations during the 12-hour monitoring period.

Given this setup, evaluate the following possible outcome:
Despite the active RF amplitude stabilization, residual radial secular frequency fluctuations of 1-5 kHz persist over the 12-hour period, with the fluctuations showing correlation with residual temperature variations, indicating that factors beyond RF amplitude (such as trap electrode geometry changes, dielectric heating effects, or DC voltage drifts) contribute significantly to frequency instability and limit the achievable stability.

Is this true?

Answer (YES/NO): NO